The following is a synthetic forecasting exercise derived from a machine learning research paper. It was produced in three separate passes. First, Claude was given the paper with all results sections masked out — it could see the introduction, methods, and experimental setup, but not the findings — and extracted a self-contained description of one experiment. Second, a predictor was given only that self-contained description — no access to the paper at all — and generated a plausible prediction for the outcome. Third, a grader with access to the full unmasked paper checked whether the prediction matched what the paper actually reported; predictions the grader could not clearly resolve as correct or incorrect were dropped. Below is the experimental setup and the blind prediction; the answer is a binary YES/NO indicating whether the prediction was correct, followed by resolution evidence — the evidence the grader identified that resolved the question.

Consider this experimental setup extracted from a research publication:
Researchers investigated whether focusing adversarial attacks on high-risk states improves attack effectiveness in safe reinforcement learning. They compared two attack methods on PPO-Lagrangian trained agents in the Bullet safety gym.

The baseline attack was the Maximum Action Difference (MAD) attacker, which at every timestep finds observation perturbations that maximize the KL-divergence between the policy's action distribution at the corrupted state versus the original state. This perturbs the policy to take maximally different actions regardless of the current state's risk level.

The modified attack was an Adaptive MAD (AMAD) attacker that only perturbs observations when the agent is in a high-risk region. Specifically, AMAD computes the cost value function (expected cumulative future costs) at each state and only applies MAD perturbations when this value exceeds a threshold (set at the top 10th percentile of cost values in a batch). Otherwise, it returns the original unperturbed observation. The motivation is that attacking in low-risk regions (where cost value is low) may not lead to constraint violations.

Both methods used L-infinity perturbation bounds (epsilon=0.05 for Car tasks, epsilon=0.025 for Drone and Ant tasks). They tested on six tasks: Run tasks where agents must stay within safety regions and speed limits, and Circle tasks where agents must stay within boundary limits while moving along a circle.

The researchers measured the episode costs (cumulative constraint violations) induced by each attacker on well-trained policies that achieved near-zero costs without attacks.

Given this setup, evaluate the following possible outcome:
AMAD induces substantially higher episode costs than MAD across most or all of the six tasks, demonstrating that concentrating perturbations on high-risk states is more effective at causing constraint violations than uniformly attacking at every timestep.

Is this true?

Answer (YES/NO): YES